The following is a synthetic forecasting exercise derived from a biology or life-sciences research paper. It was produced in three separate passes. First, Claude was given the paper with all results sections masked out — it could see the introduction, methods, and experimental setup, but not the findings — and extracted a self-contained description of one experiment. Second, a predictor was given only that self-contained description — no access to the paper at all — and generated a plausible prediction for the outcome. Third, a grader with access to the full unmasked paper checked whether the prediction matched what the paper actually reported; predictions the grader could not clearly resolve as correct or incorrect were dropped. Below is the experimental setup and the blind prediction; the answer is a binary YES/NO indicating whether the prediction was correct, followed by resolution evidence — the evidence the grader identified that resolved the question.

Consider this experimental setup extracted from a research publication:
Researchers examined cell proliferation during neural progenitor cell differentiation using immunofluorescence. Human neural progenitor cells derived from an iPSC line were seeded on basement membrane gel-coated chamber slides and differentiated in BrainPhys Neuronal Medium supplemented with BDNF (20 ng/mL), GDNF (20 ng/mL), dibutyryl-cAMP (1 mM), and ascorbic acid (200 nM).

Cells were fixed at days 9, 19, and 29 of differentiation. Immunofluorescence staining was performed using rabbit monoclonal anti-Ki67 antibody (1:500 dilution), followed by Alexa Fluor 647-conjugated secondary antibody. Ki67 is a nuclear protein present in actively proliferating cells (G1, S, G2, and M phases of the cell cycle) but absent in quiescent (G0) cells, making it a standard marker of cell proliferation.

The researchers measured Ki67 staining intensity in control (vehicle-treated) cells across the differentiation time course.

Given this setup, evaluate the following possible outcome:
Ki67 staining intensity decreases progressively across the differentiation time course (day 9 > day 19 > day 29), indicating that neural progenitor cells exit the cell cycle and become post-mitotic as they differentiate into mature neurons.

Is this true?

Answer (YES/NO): NO